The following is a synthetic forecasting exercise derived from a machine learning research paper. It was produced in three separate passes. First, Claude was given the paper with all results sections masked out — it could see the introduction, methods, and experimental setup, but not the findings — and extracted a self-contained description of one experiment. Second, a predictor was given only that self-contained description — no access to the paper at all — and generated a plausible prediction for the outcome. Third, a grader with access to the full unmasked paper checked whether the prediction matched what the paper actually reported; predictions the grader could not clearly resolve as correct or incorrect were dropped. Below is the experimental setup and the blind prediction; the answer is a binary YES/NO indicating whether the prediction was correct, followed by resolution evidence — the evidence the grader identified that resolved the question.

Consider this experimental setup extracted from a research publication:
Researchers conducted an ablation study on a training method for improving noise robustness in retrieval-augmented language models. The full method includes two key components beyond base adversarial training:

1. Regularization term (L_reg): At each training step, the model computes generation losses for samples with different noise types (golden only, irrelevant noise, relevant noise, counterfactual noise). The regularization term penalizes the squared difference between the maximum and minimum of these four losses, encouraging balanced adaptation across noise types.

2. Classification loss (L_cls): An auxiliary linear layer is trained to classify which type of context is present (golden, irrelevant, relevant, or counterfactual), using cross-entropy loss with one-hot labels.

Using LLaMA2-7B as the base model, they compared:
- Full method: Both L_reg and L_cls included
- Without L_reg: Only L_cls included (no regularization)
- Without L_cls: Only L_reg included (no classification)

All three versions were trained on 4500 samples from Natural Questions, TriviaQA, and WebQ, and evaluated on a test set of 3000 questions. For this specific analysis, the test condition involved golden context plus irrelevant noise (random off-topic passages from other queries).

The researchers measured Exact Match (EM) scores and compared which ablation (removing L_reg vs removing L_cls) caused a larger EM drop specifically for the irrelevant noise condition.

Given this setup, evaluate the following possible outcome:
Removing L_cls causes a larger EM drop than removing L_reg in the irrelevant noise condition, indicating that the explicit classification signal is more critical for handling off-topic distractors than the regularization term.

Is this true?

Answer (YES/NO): NO